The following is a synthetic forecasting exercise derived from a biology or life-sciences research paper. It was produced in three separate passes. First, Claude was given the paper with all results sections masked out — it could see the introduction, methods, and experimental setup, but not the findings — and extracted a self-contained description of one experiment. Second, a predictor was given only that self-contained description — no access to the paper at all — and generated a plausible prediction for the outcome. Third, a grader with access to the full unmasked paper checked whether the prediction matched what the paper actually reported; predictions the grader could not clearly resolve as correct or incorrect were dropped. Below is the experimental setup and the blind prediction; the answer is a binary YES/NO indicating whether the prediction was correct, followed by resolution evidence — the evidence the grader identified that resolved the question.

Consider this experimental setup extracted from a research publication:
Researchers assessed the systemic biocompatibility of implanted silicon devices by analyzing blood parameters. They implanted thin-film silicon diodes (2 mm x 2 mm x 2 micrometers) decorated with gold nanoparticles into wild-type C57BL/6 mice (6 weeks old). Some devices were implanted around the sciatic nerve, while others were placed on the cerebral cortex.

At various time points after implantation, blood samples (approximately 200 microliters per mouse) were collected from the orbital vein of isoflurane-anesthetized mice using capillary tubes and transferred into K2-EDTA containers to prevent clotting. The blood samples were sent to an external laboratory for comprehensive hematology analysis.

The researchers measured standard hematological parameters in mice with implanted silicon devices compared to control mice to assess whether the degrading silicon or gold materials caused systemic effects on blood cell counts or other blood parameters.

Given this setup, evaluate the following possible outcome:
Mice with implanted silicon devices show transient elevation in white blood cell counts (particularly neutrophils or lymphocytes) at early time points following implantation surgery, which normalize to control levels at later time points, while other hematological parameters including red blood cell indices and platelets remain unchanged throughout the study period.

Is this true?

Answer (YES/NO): NO